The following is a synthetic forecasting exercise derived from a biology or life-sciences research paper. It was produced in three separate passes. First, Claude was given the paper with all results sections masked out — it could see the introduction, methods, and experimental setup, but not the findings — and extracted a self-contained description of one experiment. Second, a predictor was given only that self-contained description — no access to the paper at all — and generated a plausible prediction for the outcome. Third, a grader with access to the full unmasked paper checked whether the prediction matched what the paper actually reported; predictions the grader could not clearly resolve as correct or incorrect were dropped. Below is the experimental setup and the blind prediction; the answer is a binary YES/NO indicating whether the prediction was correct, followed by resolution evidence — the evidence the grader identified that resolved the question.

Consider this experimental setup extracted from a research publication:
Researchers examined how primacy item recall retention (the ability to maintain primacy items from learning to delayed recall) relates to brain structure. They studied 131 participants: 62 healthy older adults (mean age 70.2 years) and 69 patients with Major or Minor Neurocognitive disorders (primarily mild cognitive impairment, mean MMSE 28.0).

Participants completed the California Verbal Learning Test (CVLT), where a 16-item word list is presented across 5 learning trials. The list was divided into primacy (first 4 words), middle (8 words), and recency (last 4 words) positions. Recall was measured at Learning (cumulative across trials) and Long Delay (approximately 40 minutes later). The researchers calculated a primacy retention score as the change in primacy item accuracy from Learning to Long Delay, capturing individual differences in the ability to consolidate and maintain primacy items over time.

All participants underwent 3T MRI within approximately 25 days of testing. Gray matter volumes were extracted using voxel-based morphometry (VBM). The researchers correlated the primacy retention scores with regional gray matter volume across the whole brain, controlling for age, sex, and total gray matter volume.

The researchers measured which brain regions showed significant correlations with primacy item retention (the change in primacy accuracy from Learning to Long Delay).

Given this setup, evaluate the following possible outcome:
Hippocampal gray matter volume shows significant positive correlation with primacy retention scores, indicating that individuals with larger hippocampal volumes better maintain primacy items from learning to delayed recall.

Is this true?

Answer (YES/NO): YES